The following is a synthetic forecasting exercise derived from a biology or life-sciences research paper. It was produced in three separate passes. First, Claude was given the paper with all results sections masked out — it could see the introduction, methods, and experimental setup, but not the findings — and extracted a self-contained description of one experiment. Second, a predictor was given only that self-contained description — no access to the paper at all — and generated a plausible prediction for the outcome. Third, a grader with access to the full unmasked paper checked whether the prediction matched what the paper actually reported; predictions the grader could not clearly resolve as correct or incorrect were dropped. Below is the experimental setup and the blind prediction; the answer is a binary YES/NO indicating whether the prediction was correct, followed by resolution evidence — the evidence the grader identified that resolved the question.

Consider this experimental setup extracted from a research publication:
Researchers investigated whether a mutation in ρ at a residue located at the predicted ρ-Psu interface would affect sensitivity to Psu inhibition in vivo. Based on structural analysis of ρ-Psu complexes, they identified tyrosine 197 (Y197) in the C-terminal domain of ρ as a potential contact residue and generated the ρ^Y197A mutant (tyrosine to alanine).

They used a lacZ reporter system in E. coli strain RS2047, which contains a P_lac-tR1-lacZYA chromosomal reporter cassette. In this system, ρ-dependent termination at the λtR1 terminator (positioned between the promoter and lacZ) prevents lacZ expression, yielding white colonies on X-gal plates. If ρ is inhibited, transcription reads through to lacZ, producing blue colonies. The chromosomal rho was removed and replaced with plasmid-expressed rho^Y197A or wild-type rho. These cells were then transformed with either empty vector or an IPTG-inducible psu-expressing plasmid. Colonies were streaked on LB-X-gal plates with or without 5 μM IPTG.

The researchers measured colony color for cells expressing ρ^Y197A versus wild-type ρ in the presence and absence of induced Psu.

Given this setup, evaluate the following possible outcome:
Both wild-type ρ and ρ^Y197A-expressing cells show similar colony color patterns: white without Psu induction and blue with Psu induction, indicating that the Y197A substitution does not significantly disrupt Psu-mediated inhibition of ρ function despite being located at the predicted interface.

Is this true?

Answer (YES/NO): NO